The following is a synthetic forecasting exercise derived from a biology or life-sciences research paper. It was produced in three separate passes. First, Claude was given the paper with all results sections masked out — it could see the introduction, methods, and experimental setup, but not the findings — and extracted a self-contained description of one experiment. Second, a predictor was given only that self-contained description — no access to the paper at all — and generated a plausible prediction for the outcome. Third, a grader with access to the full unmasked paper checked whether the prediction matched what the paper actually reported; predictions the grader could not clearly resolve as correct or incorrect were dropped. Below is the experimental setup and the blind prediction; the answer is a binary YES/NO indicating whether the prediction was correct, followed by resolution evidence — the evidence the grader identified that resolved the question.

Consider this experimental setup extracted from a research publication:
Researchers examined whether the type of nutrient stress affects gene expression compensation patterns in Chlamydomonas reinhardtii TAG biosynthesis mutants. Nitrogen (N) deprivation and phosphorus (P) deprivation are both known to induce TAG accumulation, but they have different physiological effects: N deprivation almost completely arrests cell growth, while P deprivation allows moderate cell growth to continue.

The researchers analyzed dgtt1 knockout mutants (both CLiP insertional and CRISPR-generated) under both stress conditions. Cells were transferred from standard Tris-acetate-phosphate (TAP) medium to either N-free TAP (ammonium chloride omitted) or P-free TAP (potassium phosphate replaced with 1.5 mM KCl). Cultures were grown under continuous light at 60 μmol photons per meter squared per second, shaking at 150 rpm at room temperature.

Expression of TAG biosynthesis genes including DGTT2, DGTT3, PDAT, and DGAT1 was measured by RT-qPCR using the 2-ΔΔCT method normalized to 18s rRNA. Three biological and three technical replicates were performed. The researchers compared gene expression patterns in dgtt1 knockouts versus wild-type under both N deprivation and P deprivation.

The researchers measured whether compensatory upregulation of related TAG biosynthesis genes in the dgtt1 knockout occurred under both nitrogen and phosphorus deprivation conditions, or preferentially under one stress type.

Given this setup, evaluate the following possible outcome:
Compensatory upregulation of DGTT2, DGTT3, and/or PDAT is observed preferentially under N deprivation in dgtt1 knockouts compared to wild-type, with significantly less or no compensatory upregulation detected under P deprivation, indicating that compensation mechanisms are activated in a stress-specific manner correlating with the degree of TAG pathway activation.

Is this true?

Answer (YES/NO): NO